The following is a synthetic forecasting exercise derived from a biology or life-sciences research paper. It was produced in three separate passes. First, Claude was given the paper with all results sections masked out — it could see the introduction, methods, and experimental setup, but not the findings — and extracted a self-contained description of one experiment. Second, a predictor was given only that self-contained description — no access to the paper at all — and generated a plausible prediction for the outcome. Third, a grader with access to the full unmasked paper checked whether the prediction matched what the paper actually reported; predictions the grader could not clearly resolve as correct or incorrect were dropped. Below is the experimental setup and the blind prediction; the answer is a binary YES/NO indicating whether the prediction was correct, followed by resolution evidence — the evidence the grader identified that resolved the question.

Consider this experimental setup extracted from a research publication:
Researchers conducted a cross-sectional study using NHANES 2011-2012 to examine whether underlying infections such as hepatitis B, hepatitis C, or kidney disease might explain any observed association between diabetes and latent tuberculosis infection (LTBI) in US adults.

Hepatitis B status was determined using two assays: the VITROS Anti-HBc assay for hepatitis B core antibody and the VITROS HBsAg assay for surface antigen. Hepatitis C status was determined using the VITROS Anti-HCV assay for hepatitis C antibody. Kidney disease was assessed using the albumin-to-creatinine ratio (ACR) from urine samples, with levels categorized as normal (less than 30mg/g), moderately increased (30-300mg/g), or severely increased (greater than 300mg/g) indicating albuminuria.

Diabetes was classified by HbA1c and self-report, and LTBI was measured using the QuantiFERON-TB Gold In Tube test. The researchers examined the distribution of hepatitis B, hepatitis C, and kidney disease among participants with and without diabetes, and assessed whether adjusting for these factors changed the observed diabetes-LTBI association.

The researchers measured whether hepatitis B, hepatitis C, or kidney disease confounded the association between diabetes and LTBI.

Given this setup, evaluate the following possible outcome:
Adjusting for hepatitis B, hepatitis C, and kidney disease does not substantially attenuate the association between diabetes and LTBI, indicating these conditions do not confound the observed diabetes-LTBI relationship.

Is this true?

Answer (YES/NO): YES